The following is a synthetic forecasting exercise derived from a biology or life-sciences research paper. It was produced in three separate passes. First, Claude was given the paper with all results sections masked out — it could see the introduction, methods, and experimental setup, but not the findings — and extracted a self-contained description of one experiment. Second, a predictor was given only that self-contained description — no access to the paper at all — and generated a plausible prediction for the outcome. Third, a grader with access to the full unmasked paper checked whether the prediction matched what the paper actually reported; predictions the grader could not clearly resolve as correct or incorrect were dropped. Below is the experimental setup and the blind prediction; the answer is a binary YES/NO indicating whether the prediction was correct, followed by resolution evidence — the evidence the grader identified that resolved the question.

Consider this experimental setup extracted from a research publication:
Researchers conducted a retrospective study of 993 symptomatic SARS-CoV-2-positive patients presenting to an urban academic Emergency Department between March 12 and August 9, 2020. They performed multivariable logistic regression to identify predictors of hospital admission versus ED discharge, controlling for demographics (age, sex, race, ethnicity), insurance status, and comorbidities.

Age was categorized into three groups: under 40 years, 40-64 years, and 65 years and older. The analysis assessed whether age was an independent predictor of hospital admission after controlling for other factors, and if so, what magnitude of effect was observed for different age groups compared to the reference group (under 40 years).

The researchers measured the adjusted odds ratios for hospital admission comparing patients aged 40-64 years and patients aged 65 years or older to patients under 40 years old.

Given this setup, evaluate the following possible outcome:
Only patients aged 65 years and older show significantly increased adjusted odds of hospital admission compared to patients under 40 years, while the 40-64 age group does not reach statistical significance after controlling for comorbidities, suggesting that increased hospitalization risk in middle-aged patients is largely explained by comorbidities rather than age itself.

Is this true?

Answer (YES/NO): NO